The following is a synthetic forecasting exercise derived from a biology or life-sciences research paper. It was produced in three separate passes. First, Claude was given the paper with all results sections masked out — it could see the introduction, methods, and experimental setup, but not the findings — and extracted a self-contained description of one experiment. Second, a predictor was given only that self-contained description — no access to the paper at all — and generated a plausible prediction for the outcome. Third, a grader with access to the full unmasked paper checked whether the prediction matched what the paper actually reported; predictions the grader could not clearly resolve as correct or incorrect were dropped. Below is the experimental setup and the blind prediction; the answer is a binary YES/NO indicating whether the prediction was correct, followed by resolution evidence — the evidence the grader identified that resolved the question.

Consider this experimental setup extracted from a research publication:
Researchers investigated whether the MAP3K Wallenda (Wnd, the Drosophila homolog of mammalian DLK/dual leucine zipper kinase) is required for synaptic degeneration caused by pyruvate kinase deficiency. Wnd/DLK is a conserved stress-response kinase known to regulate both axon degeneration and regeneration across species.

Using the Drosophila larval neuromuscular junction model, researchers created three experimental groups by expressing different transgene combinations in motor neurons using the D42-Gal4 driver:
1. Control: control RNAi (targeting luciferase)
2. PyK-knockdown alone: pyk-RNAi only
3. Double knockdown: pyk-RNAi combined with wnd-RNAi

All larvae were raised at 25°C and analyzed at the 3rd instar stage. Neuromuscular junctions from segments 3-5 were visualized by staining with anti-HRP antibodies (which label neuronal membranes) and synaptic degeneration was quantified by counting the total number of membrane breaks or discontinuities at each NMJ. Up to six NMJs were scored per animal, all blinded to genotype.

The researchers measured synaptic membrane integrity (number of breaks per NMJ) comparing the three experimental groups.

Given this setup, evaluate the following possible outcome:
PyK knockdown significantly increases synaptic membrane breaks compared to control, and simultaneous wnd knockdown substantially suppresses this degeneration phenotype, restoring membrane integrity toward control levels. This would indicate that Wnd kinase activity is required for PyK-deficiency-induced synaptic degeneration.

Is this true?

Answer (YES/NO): YES